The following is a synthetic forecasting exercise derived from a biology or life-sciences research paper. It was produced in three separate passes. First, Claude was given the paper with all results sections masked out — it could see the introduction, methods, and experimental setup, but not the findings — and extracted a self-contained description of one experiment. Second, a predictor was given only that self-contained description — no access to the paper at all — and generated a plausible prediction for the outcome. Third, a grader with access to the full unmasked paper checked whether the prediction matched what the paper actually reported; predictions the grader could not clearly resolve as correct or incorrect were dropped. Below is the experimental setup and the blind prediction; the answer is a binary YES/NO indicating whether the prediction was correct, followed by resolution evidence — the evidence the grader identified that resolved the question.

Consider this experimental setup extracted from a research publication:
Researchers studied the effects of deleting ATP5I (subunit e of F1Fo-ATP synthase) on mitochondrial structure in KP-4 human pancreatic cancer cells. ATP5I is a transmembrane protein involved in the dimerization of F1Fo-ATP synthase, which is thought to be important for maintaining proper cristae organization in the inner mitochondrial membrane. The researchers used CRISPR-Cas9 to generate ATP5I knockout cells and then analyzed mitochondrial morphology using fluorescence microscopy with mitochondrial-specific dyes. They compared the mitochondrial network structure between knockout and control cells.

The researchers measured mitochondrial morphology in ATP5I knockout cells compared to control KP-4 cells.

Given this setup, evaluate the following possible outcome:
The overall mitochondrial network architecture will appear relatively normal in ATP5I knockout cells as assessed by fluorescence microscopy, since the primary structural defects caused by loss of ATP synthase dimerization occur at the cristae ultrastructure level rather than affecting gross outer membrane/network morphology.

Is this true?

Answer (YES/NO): NO